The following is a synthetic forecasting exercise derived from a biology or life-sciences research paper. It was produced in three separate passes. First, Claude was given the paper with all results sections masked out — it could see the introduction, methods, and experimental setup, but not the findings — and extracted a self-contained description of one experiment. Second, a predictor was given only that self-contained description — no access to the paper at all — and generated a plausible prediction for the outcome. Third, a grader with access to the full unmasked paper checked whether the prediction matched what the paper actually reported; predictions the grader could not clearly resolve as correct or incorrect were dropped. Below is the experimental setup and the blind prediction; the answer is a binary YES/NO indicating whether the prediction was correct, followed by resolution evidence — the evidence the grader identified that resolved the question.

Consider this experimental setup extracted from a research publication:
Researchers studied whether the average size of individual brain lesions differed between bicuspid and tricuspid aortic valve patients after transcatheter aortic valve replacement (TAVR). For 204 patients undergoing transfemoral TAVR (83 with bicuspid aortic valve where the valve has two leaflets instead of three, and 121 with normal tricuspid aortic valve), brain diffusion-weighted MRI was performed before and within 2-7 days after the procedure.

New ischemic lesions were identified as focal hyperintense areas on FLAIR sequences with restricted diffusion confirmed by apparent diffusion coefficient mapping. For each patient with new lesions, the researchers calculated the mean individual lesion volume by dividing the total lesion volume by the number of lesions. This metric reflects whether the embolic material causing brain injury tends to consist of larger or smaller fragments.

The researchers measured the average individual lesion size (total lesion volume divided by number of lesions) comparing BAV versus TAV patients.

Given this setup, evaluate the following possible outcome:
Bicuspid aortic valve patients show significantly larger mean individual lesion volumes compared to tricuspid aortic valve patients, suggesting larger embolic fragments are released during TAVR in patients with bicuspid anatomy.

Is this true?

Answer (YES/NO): YES